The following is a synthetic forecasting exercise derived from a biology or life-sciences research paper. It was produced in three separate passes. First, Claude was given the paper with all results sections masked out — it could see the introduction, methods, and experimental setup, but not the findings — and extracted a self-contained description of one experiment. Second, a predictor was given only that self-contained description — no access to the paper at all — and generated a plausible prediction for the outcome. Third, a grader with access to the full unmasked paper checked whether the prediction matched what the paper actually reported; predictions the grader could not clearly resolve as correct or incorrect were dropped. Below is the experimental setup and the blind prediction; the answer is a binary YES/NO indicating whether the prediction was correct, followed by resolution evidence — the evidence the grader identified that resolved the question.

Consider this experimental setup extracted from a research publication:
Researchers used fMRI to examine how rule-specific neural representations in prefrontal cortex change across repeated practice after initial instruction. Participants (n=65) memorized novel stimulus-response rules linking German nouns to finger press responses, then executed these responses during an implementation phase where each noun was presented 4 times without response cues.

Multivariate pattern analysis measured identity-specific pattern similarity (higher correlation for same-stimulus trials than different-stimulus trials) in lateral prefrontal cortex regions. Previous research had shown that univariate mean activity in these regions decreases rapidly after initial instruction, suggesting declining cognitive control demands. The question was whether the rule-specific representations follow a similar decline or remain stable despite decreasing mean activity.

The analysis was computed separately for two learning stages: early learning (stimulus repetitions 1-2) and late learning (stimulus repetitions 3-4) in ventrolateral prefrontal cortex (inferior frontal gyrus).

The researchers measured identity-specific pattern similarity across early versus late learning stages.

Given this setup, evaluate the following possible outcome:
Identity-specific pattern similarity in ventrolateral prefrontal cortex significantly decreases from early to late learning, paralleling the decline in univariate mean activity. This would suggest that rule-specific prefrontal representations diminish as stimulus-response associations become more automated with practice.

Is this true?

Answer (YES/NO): NO